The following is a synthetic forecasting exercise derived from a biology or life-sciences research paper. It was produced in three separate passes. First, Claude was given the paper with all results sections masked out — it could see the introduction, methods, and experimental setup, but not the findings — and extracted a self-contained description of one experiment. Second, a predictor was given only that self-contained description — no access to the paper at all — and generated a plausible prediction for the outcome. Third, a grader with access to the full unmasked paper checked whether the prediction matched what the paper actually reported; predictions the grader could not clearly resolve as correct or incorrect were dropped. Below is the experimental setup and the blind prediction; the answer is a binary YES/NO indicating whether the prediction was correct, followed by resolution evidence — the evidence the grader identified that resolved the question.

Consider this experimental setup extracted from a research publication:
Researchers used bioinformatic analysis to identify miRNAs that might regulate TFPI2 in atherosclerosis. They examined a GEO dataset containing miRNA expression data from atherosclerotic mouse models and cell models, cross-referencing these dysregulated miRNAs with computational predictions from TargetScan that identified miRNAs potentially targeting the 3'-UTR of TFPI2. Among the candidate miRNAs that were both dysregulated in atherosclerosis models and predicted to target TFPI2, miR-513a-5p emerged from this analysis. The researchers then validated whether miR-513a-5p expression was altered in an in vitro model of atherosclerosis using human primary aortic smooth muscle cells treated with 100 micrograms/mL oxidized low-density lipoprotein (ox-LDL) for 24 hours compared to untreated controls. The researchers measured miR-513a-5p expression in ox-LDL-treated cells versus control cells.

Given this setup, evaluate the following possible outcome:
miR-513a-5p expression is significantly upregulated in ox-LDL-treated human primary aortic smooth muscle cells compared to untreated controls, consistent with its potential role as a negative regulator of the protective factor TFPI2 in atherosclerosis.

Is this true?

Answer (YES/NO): YES